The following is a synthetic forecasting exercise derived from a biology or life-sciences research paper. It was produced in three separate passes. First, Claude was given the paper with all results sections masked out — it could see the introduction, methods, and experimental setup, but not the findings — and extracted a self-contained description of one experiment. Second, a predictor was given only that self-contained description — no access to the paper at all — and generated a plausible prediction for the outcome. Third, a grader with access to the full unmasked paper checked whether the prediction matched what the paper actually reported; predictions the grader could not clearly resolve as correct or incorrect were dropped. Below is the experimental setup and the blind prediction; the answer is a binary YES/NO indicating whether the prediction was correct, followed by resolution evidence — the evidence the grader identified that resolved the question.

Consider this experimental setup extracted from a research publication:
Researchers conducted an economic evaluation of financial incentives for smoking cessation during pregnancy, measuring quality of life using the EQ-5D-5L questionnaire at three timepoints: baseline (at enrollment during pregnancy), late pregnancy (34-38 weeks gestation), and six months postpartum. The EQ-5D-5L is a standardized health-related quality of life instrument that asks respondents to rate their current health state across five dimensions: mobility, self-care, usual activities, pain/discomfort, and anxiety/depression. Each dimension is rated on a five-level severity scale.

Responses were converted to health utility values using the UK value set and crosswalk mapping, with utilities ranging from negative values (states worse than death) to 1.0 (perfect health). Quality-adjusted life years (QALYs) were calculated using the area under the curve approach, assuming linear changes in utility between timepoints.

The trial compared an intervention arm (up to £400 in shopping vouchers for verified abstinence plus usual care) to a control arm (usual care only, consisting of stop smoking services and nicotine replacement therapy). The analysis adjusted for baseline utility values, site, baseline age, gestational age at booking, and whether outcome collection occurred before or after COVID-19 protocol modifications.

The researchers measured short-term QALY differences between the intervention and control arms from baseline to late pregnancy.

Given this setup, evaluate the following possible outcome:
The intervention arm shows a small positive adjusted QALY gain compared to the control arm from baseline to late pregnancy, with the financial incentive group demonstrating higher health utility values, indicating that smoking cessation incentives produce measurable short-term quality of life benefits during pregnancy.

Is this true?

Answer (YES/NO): NO